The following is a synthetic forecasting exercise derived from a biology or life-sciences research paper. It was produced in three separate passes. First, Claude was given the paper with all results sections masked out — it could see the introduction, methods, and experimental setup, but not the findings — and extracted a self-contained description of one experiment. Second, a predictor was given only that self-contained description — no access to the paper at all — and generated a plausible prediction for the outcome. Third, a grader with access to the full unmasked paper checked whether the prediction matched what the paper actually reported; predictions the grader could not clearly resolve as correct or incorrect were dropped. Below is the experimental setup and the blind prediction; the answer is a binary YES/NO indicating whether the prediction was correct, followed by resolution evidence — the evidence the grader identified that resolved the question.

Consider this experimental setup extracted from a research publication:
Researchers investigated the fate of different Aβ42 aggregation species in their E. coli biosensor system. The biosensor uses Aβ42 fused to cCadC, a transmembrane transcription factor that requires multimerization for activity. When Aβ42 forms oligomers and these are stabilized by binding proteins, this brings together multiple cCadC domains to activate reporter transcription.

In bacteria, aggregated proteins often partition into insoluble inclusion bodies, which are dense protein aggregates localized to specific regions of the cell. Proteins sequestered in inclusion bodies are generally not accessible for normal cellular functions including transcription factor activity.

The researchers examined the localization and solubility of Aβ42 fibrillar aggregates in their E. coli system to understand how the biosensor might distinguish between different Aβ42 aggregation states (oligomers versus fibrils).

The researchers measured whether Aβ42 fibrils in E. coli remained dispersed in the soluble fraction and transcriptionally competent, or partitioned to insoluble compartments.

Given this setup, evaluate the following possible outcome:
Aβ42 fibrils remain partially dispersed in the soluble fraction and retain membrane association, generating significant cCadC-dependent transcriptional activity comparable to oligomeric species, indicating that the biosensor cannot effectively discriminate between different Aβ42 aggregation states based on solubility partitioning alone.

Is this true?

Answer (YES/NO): NO